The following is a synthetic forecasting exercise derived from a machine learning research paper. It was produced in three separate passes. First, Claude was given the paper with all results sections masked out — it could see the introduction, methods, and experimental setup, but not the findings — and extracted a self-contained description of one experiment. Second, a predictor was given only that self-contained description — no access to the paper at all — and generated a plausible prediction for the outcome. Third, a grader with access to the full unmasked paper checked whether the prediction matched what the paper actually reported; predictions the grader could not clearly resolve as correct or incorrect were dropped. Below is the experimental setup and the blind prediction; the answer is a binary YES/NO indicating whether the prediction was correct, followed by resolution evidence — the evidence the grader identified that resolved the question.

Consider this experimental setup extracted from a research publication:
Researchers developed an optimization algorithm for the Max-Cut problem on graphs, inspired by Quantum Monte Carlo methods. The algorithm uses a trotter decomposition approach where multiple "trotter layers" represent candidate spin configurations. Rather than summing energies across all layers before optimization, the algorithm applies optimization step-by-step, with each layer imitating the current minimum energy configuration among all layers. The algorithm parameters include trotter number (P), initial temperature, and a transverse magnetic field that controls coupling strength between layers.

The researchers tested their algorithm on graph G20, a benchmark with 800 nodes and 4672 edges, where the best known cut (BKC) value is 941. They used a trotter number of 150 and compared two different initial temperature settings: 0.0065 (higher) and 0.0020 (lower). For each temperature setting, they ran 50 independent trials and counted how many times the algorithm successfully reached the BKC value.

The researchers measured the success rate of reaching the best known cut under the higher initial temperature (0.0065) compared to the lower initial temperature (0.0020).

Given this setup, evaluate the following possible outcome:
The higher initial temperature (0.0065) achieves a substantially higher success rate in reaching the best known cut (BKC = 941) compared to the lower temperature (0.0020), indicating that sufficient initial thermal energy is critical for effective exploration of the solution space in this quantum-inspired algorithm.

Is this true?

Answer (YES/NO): YES